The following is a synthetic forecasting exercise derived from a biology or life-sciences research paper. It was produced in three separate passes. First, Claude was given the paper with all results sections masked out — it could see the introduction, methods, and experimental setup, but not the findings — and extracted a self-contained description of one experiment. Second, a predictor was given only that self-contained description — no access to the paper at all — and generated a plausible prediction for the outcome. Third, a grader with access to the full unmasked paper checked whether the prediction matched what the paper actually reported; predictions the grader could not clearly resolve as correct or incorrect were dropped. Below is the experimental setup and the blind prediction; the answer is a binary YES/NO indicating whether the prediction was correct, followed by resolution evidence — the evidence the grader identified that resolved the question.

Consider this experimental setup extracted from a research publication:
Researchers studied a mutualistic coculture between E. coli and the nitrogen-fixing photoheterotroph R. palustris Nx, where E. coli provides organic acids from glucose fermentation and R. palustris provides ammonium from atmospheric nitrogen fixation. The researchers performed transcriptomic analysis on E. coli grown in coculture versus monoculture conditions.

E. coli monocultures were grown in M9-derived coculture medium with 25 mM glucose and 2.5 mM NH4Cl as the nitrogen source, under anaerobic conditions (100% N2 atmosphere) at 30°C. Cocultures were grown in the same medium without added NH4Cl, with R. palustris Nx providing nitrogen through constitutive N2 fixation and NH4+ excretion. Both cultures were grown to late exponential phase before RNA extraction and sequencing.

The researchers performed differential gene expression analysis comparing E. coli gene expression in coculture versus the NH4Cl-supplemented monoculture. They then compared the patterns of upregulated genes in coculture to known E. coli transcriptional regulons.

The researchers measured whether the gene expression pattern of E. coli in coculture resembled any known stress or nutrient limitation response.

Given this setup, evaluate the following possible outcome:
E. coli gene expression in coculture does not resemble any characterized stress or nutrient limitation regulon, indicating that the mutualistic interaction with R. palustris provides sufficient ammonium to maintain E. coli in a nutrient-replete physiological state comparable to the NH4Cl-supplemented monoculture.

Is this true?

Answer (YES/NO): NO